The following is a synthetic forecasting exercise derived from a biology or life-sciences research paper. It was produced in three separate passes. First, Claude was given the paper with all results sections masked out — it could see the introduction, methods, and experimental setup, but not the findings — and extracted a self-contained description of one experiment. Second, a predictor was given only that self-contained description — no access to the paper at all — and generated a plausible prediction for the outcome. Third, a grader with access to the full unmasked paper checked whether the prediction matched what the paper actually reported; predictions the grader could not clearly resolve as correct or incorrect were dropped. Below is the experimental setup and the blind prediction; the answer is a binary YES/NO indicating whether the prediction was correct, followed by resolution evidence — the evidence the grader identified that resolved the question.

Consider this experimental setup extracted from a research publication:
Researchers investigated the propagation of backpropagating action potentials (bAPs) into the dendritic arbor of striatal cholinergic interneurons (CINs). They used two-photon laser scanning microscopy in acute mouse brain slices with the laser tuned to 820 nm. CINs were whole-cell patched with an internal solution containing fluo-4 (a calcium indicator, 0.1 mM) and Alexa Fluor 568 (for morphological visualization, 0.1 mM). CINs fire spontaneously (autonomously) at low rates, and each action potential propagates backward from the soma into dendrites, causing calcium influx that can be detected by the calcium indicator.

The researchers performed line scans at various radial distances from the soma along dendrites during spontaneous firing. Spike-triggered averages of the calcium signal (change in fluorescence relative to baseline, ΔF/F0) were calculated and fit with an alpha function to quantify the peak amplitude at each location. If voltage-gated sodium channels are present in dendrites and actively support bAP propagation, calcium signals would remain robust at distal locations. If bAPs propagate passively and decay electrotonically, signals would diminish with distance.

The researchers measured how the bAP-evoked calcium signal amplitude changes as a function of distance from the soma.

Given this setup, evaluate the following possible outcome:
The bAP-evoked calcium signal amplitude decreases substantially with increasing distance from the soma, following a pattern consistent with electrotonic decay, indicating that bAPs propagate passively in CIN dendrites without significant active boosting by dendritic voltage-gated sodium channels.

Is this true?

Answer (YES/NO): NO